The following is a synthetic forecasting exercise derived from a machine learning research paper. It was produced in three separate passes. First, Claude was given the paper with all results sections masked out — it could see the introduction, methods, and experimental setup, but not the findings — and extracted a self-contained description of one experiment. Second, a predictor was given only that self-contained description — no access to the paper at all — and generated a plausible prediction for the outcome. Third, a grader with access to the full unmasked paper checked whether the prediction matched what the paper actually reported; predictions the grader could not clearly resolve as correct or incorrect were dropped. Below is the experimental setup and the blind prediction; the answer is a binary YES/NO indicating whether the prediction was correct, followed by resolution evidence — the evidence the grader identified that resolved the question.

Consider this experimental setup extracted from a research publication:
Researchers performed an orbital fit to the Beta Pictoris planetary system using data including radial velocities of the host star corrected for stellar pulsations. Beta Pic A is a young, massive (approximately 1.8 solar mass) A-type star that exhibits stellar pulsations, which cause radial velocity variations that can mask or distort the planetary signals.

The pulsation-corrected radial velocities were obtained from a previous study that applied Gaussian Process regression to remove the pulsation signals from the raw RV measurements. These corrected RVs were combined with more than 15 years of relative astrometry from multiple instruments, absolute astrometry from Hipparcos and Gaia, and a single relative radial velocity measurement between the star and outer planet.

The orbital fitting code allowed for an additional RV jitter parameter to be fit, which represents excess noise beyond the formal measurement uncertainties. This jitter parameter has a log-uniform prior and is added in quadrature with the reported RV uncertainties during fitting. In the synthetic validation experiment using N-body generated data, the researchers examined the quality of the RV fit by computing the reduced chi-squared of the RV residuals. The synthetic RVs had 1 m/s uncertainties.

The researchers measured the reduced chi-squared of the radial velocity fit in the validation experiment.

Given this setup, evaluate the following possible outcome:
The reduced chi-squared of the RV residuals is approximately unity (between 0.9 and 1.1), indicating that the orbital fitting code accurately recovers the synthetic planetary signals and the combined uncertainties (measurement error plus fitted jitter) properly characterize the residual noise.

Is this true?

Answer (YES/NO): NO